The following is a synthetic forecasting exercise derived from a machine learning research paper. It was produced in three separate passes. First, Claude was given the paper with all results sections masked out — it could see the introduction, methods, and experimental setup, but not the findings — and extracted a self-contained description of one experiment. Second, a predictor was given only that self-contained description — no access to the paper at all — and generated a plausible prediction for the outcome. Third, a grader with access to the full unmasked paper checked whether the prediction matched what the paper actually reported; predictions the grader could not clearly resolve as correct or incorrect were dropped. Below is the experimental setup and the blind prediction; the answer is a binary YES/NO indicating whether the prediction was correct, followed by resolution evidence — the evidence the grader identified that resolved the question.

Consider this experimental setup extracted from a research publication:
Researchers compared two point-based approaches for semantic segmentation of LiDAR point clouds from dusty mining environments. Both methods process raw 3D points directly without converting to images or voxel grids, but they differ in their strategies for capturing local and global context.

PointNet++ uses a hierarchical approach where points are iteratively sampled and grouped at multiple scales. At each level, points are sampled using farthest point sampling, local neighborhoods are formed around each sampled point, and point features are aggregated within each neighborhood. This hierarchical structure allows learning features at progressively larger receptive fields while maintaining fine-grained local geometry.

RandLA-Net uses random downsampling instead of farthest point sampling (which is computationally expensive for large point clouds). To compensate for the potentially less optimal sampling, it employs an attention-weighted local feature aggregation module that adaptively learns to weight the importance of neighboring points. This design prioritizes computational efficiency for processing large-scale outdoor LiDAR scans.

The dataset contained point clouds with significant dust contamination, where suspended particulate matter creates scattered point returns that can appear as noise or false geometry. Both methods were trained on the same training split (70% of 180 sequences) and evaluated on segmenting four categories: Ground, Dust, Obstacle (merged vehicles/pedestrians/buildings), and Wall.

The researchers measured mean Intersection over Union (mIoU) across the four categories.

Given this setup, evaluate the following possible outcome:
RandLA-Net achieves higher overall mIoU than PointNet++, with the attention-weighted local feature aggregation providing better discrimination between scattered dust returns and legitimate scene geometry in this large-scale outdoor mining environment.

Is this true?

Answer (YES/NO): YES